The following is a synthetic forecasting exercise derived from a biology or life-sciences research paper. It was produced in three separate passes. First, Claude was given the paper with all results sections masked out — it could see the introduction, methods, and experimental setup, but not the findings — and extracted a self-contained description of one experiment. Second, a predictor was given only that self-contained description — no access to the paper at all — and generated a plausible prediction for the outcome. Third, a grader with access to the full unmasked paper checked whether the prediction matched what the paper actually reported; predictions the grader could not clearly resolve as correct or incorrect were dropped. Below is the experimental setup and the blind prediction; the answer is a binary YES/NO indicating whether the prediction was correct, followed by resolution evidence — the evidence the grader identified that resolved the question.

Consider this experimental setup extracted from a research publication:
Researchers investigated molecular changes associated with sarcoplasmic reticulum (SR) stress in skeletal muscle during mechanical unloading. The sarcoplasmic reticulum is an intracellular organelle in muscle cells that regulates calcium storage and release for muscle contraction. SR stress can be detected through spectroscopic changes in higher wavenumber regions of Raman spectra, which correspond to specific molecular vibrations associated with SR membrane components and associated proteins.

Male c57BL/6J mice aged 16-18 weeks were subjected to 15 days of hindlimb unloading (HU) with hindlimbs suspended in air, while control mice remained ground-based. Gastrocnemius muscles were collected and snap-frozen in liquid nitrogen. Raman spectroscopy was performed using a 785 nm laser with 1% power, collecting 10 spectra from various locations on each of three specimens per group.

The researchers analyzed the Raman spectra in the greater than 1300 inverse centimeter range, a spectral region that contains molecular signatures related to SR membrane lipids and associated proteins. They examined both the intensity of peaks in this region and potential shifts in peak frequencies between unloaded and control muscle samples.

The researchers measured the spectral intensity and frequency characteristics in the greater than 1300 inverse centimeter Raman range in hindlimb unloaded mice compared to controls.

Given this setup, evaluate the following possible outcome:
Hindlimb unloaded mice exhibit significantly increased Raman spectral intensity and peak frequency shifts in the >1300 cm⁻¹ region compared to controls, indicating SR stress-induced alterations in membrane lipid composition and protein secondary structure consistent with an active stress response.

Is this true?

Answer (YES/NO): YES